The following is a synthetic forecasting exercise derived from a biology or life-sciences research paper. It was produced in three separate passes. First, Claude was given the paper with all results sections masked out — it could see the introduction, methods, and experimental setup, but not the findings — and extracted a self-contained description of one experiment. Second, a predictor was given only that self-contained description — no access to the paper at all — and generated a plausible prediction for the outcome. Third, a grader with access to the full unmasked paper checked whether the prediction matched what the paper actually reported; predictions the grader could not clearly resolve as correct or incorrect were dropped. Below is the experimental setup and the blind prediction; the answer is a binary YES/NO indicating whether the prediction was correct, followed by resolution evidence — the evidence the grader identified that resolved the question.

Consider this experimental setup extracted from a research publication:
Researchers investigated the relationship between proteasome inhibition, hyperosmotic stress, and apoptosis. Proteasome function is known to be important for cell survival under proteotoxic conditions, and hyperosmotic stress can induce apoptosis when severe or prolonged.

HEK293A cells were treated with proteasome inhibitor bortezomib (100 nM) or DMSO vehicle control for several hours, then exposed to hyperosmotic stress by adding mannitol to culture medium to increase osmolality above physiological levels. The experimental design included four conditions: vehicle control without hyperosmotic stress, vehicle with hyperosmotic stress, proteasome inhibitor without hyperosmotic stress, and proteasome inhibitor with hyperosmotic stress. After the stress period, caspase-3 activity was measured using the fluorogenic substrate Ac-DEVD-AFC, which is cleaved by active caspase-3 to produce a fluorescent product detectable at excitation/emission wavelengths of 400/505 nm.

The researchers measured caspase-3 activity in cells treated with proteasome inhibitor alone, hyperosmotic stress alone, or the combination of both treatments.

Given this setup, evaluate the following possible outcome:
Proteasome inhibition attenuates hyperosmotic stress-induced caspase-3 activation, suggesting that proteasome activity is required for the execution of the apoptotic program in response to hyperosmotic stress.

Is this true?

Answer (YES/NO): NO